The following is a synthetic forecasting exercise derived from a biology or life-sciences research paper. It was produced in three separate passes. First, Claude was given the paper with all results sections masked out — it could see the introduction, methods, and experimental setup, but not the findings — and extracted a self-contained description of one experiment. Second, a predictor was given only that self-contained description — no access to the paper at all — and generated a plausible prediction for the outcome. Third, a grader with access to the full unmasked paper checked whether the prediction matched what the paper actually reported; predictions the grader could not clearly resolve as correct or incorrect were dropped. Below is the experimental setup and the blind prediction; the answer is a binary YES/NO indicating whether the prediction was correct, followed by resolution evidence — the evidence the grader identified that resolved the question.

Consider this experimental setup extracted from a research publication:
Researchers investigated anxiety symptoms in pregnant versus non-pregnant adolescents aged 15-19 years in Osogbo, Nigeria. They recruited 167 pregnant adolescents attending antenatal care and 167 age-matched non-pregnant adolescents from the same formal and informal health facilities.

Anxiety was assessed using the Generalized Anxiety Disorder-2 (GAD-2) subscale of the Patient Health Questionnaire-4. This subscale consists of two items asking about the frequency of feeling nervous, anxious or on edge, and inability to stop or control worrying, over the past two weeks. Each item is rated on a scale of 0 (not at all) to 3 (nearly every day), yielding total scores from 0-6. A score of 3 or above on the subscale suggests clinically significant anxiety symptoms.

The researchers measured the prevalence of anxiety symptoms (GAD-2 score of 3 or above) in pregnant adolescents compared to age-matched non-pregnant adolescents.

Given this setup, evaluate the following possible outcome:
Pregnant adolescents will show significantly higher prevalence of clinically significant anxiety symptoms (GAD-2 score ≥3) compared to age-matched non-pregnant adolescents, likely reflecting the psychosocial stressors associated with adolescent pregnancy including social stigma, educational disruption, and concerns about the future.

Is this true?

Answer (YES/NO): NO